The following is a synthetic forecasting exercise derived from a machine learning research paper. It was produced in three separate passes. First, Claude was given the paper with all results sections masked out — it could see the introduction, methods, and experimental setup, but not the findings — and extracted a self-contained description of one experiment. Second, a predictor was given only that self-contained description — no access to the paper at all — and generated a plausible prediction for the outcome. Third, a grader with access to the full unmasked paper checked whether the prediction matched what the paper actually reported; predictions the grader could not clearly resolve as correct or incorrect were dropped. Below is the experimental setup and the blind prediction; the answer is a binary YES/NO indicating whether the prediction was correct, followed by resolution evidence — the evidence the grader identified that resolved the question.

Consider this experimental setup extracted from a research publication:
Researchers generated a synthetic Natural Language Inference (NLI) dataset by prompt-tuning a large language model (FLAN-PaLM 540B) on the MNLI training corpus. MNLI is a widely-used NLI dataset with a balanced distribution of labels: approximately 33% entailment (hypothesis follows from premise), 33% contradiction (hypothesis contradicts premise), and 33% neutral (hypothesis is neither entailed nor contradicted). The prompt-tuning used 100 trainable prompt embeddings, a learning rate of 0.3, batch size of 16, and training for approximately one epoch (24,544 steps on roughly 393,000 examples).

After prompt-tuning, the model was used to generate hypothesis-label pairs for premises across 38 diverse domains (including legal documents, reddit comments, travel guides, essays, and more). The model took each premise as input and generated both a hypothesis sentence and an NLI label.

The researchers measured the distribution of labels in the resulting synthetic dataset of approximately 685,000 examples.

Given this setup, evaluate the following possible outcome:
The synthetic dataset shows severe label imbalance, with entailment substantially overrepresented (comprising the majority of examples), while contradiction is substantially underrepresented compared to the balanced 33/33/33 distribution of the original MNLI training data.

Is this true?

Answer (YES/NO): NO